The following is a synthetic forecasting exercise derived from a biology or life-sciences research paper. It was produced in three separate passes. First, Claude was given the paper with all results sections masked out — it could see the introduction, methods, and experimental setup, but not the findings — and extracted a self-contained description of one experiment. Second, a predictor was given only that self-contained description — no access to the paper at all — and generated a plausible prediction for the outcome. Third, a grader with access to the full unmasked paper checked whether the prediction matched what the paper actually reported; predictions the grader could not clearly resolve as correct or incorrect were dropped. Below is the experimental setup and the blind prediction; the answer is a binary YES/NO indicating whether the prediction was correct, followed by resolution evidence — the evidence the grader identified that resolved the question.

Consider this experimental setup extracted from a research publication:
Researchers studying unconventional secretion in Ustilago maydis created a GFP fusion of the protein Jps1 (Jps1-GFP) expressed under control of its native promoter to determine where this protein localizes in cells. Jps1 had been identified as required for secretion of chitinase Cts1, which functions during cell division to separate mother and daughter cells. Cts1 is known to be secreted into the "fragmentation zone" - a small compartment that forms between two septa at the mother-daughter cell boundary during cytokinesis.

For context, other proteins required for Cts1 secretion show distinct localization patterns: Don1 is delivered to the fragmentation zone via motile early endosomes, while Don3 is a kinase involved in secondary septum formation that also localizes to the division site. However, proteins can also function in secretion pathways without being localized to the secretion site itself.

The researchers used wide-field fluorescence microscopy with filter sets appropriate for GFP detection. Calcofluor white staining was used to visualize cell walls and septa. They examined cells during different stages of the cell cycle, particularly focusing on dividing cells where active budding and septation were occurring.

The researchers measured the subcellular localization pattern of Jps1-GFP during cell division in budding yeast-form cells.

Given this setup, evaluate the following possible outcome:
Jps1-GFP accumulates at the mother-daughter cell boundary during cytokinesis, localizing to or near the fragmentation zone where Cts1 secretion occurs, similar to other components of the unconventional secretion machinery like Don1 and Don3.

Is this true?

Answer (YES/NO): YES